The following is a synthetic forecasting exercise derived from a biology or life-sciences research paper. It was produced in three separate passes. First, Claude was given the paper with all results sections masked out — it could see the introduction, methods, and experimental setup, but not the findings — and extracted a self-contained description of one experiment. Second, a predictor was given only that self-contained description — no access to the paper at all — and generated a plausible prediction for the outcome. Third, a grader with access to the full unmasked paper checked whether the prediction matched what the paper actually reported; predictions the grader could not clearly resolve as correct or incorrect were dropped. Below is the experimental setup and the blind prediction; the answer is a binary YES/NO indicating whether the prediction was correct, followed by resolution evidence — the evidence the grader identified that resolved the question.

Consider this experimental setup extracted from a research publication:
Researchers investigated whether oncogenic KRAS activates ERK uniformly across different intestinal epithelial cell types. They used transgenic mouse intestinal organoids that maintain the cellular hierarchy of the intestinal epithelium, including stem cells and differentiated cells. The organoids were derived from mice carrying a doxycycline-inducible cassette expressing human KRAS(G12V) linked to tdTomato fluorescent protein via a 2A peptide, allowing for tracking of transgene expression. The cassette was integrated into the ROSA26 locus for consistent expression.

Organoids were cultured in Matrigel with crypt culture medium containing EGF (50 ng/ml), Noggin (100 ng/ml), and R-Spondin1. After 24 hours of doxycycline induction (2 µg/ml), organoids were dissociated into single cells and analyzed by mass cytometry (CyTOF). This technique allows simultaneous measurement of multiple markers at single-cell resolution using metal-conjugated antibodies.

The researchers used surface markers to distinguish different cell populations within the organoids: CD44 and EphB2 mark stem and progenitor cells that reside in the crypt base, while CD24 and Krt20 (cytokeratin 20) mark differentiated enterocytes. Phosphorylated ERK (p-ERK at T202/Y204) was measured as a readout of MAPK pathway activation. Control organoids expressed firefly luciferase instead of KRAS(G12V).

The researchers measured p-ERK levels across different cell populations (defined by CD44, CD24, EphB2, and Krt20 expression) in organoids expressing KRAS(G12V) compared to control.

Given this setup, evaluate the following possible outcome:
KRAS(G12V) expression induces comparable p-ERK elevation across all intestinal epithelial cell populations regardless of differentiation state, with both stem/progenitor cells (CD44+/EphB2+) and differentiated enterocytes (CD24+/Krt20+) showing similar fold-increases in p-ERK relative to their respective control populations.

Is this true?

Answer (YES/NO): NO